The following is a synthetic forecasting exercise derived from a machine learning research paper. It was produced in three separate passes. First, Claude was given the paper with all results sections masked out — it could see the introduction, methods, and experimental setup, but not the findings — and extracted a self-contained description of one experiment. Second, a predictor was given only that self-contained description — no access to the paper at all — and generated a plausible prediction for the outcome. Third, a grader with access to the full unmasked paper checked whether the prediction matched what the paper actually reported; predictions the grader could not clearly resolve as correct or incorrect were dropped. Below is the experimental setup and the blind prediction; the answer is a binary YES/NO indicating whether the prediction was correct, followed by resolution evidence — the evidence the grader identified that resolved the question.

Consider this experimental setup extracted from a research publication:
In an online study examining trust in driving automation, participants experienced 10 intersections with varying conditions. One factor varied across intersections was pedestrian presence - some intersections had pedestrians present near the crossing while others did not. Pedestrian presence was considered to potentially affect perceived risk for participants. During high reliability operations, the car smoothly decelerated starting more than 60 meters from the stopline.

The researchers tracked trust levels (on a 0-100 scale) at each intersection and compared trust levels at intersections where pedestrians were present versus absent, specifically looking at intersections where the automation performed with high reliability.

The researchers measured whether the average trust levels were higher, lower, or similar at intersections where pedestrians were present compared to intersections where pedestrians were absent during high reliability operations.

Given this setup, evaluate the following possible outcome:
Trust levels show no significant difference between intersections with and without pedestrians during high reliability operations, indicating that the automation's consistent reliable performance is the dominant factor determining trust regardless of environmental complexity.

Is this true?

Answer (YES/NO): NO